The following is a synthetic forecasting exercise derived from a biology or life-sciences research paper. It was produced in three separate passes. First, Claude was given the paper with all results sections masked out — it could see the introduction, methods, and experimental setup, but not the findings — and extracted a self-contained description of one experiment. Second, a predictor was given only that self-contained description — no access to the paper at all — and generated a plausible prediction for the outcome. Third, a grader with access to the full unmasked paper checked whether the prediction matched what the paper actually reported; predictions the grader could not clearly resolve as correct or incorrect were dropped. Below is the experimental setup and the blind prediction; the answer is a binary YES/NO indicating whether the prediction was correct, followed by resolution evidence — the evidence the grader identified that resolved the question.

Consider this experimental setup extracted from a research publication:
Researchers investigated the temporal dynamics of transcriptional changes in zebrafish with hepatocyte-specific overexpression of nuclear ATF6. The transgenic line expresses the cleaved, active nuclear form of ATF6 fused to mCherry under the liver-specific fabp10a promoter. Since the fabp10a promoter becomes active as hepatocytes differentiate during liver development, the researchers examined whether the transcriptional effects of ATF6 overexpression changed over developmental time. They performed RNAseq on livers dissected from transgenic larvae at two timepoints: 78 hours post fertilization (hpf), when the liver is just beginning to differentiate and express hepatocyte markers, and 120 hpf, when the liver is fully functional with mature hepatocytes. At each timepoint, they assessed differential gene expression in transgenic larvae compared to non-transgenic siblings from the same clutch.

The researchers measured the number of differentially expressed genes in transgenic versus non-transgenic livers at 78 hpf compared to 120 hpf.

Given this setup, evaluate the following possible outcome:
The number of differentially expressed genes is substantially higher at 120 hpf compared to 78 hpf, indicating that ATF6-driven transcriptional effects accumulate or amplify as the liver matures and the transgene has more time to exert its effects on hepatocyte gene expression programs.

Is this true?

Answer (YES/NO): YES